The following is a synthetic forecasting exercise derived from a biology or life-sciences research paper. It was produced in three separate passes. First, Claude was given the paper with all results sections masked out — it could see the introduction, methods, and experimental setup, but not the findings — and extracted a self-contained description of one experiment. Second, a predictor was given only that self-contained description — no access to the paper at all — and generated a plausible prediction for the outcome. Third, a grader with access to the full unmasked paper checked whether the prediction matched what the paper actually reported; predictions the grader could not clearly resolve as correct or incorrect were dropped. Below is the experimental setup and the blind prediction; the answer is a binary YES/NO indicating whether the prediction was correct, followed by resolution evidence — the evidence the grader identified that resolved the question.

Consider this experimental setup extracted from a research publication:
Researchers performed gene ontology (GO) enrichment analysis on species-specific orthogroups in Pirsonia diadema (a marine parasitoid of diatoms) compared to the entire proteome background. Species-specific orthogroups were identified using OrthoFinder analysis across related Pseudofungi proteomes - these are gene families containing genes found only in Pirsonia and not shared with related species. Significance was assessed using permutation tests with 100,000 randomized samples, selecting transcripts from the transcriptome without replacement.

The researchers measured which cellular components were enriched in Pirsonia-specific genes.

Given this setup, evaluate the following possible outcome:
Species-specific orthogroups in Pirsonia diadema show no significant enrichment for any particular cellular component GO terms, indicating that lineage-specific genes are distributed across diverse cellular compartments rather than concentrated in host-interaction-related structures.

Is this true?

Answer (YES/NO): NO